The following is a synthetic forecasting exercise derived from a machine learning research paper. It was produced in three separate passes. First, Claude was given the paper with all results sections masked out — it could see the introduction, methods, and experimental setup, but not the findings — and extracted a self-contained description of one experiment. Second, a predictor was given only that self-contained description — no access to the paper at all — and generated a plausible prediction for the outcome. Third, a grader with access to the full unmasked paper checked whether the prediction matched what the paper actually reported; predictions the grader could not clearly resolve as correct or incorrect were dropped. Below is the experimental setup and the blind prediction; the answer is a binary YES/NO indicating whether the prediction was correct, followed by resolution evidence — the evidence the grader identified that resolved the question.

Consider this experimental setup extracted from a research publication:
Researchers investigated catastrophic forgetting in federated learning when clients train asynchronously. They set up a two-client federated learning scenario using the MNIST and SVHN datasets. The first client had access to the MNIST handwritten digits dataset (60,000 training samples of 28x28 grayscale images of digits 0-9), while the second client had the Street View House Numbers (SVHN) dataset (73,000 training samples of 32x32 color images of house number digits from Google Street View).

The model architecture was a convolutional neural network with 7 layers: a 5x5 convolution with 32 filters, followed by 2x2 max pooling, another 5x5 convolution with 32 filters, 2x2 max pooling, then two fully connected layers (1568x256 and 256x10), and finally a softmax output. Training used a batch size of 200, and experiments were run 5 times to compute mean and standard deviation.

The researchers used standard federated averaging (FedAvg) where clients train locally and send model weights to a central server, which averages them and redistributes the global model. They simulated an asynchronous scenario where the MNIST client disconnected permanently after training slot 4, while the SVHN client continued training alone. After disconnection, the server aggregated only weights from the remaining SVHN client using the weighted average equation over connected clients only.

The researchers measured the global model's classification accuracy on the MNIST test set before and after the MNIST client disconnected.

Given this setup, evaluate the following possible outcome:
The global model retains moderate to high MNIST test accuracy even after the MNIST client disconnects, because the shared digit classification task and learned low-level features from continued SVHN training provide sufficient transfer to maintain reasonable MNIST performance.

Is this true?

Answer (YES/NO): NO